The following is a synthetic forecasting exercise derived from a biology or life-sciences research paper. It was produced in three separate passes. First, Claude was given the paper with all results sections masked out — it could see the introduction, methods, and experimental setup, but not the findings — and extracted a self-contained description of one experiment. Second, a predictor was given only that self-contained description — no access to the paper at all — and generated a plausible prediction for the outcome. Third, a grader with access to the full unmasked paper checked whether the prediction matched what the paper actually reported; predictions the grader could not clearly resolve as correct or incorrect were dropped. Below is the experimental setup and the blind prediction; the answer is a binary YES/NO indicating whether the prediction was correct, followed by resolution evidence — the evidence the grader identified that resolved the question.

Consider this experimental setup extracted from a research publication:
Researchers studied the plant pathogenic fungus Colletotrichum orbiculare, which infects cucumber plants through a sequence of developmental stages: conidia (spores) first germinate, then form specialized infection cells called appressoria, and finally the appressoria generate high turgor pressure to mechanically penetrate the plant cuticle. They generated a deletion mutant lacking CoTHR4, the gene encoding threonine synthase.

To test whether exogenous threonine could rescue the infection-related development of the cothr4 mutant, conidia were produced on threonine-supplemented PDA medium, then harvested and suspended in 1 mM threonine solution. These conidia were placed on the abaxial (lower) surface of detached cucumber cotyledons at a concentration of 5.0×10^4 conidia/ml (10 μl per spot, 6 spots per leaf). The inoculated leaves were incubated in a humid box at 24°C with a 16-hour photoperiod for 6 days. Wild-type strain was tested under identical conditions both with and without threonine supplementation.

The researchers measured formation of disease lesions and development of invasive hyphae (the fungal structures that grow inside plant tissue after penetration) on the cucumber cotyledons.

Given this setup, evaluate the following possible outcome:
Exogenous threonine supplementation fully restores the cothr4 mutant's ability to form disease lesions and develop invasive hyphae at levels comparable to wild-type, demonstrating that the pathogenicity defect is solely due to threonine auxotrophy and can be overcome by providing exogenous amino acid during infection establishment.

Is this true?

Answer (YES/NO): NO